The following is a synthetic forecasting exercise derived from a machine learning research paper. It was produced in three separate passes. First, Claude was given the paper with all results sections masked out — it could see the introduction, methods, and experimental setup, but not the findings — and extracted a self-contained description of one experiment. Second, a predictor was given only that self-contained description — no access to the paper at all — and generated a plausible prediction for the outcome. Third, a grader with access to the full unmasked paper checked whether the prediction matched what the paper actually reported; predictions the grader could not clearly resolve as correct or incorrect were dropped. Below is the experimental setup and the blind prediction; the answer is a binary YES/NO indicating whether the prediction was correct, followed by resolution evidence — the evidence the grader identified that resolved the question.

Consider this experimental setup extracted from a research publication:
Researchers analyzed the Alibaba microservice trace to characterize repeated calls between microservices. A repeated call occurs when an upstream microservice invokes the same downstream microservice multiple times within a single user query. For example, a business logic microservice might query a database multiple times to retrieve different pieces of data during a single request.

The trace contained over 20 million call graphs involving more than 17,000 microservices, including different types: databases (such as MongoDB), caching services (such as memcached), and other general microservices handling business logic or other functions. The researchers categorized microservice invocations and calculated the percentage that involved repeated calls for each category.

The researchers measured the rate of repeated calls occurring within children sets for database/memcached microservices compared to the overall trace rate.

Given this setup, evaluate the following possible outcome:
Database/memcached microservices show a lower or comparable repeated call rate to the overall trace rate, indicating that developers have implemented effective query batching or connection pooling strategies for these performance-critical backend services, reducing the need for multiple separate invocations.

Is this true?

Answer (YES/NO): NO